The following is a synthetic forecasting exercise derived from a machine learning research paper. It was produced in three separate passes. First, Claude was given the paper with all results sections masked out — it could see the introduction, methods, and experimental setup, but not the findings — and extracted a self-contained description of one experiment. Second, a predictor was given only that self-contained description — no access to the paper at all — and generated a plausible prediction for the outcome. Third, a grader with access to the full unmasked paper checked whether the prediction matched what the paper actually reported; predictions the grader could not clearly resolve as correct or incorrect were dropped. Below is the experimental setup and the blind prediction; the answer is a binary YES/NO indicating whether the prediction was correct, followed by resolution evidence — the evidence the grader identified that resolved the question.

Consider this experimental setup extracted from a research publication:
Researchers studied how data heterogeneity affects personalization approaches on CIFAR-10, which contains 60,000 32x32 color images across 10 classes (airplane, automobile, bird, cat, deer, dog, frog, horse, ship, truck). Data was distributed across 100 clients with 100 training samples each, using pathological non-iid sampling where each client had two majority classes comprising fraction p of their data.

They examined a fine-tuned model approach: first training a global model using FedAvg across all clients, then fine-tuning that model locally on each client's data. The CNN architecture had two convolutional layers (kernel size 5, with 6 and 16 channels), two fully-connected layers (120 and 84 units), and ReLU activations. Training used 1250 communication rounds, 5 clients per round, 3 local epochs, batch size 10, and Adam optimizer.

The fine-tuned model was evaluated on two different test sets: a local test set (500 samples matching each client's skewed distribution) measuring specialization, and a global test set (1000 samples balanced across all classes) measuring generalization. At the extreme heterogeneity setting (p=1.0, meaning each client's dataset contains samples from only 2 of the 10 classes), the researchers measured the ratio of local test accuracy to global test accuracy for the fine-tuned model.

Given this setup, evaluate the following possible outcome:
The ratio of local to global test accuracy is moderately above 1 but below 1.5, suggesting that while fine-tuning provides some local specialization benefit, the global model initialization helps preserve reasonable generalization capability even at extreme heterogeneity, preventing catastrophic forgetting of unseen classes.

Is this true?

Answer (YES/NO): NO